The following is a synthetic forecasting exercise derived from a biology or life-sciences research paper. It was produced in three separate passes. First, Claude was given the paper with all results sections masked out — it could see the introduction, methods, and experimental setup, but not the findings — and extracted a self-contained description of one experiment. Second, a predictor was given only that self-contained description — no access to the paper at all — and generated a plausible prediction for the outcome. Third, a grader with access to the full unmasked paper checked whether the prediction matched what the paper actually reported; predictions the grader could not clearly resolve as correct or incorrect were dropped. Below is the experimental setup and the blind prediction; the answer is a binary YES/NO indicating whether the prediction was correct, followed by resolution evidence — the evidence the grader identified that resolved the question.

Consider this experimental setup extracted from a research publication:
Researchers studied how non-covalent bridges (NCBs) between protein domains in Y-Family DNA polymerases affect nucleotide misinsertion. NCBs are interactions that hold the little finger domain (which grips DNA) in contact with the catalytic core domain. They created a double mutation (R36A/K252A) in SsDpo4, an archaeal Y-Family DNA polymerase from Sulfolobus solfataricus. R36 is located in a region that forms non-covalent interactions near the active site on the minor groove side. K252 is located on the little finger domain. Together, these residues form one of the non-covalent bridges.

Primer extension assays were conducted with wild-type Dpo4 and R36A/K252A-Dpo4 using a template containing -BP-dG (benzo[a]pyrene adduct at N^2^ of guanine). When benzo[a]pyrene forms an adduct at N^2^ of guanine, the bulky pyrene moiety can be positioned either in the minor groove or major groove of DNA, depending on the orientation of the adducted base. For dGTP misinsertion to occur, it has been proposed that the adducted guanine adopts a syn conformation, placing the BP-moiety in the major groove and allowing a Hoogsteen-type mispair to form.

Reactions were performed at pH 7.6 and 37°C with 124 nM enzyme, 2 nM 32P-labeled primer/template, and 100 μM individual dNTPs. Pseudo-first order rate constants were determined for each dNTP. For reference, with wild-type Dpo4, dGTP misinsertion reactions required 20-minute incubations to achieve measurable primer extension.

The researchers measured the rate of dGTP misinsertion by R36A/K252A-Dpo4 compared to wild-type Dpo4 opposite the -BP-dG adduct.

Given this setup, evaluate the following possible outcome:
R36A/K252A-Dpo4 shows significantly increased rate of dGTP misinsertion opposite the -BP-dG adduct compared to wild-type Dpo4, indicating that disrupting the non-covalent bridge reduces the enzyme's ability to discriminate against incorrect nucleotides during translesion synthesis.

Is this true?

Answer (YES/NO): YES